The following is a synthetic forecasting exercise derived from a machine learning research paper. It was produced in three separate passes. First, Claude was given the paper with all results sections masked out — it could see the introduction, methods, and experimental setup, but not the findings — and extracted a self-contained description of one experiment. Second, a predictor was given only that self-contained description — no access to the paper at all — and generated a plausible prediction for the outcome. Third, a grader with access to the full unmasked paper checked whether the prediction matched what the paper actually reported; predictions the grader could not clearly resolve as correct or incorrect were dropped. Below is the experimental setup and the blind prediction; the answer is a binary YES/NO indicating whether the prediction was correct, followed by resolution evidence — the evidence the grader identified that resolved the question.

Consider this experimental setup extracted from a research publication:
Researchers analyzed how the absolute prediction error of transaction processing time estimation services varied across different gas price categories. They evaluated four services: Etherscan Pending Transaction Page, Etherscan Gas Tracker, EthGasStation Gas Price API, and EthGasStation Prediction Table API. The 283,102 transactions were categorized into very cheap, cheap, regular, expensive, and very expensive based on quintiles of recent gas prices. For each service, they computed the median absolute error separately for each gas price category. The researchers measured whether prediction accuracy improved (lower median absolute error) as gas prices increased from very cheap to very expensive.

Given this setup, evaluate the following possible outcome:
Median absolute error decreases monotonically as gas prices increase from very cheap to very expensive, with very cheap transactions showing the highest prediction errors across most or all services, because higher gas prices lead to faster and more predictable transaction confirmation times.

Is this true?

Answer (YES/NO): YES